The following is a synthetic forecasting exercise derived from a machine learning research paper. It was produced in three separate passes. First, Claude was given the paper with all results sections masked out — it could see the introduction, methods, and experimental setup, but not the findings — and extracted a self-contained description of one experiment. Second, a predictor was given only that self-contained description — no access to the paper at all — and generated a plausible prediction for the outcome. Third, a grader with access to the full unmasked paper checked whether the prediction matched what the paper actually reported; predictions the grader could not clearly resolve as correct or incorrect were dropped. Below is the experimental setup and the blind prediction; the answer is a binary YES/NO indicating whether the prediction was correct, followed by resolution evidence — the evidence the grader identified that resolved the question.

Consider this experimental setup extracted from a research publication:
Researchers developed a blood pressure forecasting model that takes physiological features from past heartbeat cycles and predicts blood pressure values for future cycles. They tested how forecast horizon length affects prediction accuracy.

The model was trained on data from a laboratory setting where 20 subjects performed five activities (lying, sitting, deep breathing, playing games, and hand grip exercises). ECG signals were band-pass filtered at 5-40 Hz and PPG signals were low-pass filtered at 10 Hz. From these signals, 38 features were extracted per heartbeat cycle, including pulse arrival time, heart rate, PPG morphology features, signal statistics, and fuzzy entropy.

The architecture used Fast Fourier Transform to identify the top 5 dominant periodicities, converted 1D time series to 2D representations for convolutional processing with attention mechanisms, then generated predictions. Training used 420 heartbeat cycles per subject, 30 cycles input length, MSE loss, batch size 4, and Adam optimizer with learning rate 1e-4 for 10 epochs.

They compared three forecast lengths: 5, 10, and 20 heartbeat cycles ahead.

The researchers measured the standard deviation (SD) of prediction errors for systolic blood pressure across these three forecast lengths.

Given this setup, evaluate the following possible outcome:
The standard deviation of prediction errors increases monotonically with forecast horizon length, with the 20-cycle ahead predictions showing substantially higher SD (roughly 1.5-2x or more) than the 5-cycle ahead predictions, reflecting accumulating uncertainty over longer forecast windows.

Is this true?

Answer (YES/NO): NO